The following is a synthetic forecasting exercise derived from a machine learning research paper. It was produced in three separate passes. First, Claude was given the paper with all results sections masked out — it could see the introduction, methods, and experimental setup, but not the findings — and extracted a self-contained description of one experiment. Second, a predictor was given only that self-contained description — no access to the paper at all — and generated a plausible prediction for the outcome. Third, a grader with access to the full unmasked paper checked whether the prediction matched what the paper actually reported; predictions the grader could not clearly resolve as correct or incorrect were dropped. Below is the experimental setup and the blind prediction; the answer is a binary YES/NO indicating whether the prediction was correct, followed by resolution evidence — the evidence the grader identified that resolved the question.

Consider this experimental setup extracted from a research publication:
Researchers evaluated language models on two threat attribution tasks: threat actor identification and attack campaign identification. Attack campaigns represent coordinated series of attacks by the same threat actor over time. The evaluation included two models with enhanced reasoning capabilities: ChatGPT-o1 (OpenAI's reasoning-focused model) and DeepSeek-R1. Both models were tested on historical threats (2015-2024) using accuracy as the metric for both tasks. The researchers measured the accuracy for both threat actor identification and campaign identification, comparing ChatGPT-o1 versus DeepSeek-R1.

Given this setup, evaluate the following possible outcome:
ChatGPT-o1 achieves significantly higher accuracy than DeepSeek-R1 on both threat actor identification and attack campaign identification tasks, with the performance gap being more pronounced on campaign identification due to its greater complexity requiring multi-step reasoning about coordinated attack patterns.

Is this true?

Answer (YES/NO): NO